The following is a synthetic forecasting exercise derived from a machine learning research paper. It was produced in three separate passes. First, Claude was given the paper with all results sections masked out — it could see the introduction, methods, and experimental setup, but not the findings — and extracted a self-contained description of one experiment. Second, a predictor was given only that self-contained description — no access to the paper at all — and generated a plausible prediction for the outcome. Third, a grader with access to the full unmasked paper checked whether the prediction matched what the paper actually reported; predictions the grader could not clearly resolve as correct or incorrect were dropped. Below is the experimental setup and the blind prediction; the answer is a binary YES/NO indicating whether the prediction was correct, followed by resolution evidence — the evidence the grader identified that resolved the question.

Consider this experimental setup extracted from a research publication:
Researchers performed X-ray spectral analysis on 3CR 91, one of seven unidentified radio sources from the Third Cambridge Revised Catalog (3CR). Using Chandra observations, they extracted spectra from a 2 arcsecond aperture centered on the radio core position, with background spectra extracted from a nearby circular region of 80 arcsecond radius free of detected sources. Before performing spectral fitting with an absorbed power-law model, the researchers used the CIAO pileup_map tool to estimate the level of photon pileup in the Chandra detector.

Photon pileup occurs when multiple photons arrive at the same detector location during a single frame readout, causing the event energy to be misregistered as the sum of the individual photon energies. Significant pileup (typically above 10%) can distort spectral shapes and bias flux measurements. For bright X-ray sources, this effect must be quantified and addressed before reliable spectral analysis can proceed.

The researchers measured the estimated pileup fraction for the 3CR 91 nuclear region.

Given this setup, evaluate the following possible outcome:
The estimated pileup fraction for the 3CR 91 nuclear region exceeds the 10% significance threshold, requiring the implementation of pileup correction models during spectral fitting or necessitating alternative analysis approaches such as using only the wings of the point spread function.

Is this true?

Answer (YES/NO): YES